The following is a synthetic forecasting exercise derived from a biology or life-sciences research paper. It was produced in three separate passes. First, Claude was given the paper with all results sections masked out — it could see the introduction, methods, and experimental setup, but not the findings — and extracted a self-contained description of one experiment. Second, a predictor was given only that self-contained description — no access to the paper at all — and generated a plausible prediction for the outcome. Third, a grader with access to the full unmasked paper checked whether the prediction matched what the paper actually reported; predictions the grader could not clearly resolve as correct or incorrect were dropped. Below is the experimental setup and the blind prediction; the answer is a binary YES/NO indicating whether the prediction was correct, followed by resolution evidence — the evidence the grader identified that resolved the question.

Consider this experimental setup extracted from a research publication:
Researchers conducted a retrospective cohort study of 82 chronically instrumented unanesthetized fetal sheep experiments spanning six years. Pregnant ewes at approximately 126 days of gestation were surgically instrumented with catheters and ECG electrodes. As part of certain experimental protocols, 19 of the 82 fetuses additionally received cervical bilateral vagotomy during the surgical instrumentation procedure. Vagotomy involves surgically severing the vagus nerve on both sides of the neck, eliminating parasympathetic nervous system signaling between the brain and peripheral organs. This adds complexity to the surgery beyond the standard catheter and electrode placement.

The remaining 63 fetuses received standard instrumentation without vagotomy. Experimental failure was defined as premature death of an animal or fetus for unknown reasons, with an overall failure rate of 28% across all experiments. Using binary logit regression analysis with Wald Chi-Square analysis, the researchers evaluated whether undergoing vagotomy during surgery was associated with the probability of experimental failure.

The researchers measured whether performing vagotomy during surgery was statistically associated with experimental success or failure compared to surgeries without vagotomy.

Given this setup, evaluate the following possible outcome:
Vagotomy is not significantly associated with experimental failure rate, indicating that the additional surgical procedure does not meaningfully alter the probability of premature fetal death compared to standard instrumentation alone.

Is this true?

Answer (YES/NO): YES